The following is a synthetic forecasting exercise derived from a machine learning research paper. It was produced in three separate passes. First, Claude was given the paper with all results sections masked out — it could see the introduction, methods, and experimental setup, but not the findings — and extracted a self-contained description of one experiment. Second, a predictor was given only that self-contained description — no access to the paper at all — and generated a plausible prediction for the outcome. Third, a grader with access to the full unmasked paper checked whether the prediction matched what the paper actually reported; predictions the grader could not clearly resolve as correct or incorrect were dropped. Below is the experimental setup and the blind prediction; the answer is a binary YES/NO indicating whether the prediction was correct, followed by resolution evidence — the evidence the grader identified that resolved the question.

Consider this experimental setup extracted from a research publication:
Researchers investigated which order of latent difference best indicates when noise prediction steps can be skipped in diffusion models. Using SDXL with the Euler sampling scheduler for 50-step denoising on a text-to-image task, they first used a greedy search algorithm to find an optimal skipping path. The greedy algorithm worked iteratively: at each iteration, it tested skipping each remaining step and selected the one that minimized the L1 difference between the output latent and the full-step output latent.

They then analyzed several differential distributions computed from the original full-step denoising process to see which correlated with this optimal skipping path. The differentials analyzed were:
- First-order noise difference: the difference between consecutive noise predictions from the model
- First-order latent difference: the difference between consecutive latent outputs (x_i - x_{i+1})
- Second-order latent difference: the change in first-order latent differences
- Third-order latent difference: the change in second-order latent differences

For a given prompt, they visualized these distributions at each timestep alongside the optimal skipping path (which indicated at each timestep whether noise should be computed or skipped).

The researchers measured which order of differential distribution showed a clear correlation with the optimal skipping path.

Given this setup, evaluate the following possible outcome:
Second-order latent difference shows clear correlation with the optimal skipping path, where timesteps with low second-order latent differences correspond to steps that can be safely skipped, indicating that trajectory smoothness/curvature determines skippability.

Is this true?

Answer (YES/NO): NO